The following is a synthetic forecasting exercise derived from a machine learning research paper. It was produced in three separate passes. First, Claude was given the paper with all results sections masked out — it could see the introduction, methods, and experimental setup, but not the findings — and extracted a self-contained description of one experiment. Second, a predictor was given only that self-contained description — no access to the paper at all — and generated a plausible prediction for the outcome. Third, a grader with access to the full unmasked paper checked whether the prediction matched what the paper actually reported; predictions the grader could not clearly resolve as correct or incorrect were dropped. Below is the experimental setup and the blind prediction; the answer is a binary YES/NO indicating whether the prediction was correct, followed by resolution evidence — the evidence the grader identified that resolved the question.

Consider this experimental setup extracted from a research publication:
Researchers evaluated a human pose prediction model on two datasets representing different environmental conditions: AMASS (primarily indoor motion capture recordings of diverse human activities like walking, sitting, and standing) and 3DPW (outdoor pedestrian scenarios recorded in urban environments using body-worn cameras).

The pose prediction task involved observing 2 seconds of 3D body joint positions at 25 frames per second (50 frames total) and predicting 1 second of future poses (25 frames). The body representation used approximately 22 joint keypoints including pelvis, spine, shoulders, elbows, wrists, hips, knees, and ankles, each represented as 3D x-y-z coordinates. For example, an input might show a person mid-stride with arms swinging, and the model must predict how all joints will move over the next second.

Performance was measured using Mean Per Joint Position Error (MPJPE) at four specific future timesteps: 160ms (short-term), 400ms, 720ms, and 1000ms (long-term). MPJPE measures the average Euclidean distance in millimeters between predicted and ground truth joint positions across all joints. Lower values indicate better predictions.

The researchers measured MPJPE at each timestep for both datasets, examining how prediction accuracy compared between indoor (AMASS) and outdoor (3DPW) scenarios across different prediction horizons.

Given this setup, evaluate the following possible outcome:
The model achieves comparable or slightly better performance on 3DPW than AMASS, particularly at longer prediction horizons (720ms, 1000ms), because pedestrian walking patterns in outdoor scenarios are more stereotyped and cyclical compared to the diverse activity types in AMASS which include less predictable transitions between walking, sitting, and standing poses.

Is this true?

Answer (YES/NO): NO